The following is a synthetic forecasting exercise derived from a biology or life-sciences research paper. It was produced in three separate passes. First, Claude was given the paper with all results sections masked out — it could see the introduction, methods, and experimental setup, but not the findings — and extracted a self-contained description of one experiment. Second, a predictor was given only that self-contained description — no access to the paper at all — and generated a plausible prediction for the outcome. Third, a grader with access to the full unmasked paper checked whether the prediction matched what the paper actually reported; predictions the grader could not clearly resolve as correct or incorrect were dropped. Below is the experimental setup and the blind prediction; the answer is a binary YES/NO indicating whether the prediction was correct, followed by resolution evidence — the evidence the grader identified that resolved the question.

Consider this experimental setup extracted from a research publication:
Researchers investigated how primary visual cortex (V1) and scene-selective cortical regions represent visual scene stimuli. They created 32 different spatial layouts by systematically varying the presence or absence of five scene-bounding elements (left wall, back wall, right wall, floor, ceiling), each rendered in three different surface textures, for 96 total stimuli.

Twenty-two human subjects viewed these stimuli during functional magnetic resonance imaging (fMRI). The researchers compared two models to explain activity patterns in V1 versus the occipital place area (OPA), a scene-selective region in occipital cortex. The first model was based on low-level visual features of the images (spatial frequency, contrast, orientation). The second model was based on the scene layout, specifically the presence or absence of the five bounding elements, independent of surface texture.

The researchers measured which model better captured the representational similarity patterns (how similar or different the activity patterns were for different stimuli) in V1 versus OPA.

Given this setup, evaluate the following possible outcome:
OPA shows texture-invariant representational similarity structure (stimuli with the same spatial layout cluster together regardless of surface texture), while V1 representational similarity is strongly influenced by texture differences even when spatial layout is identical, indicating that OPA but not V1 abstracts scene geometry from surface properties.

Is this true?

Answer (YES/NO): YES